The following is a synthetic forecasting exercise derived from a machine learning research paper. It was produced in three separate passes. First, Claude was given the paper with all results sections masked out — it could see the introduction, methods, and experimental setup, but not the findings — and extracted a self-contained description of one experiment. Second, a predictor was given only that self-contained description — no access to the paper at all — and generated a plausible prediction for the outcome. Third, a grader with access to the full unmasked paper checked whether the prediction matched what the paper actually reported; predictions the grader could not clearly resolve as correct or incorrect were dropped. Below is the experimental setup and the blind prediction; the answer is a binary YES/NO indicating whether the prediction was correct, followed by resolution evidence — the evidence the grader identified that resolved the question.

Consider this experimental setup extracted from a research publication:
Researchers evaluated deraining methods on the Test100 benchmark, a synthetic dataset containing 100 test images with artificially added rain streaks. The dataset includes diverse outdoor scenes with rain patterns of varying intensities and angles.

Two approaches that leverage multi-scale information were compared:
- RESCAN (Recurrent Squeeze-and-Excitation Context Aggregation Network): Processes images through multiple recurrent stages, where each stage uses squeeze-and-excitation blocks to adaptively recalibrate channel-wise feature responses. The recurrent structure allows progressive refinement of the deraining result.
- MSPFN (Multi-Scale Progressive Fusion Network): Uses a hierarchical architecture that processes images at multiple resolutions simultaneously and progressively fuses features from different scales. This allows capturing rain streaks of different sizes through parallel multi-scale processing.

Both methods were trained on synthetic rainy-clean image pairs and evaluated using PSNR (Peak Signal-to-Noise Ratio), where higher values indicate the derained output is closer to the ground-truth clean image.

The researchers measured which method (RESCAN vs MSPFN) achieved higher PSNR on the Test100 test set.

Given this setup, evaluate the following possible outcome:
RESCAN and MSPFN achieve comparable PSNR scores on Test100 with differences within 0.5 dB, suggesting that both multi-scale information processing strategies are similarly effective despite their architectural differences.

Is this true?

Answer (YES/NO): NO